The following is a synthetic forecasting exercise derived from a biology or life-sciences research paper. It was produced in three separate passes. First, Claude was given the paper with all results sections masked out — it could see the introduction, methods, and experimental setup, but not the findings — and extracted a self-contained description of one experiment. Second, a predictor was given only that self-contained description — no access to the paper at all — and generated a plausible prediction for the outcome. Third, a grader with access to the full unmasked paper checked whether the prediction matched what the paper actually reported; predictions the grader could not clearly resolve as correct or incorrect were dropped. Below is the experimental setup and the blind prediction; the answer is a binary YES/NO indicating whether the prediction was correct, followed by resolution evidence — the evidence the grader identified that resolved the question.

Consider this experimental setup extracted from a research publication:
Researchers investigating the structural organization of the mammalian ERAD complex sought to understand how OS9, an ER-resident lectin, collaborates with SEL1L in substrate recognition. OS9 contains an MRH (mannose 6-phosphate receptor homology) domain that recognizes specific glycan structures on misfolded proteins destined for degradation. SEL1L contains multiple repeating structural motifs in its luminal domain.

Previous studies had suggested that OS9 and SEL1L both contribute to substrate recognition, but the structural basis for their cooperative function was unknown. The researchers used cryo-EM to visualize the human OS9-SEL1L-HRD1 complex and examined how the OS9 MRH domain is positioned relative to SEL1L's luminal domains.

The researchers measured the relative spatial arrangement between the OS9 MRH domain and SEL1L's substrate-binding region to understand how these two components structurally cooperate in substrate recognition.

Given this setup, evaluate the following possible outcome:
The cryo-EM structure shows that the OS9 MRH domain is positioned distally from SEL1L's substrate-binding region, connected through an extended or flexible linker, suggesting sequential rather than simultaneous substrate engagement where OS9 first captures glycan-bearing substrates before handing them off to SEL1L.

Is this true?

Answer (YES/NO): NO